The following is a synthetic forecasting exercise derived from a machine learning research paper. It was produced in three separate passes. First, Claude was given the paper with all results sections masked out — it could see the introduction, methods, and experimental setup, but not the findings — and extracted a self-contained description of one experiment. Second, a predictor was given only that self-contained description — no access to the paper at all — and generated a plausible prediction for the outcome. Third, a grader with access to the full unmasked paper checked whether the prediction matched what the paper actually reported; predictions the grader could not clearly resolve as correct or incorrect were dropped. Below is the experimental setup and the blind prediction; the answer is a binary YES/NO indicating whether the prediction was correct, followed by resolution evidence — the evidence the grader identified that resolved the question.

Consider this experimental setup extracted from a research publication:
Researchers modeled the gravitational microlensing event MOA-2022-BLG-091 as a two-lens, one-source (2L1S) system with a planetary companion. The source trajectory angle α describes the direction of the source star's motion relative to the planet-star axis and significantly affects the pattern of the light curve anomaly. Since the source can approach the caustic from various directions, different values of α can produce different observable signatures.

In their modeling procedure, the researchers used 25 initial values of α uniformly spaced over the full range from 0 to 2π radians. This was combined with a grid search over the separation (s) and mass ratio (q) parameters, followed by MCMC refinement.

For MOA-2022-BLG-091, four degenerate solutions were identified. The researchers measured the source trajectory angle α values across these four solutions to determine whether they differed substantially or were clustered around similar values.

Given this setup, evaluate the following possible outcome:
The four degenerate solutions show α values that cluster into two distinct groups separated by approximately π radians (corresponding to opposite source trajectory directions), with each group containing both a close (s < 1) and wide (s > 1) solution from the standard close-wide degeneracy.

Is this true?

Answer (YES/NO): NO